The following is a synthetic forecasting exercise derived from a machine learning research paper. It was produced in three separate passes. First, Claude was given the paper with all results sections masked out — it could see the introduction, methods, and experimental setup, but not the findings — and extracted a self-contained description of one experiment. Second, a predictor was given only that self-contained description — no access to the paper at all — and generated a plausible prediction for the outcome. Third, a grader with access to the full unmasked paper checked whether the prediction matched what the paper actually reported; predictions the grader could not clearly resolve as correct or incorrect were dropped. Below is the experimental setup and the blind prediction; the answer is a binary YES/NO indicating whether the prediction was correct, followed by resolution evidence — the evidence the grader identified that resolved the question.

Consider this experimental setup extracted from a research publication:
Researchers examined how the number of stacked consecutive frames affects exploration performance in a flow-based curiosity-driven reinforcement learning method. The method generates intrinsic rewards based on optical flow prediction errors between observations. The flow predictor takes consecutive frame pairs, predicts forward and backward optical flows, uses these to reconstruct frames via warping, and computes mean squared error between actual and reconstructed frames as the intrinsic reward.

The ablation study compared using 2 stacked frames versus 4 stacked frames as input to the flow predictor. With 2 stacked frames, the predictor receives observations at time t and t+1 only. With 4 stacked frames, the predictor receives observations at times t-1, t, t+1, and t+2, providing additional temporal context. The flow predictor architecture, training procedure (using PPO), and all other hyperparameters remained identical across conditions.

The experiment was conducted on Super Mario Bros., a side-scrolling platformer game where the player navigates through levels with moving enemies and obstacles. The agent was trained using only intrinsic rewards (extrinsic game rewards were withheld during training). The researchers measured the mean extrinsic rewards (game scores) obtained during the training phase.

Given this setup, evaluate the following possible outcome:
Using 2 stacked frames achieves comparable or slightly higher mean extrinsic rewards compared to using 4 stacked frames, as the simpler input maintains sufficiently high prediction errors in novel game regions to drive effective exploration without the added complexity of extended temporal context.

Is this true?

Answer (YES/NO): YES